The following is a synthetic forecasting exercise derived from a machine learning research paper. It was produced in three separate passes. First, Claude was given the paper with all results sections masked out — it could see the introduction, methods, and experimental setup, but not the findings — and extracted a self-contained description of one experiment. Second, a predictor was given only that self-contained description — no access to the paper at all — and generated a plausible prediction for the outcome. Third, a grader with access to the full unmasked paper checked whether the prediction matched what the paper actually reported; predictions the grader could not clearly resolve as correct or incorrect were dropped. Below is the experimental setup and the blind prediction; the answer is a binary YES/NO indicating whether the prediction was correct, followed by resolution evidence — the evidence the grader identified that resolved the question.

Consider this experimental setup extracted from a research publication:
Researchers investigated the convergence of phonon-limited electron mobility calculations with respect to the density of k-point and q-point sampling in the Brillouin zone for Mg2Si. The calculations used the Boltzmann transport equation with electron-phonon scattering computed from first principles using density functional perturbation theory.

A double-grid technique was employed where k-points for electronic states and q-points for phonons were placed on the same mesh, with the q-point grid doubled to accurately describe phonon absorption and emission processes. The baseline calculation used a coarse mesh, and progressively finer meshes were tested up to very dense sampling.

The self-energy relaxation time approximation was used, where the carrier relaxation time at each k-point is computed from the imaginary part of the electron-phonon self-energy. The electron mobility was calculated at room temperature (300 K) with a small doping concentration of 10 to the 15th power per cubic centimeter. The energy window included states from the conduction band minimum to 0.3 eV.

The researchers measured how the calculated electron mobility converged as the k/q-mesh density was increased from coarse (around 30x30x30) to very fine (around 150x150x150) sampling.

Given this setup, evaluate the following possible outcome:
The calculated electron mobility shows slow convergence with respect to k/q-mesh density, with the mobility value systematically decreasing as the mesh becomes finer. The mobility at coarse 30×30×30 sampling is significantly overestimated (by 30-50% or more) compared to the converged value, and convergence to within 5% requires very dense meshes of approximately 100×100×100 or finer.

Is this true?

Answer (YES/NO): NO